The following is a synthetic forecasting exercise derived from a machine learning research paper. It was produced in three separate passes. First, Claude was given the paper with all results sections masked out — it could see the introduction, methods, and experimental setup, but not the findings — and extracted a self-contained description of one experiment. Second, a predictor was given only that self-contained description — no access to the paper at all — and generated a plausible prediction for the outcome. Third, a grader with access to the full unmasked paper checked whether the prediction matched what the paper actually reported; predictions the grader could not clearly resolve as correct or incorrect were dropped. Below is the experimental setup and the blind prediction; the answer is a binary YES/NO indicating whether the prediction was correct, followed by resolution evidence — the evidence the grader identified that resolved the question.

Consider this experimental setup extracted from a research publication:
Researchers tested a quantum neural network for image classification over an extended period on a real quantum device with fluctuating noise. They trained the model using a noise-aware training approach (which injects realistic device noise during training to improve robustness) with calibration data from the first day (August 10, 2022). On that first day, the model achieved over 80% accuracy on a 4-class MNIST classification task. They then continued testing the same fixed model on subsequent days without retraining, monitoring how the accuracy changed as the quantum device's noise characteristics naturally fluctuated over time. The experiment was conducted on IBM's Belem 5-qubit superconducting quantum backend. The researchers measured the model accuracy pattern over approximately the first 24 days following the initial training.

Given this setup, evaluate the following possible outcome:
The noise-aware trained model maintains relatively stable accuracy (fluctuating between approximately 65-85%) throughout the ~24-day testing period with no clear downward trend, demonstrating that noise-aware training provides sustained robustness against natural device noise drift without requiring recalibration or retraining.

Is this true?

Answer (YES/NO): NO